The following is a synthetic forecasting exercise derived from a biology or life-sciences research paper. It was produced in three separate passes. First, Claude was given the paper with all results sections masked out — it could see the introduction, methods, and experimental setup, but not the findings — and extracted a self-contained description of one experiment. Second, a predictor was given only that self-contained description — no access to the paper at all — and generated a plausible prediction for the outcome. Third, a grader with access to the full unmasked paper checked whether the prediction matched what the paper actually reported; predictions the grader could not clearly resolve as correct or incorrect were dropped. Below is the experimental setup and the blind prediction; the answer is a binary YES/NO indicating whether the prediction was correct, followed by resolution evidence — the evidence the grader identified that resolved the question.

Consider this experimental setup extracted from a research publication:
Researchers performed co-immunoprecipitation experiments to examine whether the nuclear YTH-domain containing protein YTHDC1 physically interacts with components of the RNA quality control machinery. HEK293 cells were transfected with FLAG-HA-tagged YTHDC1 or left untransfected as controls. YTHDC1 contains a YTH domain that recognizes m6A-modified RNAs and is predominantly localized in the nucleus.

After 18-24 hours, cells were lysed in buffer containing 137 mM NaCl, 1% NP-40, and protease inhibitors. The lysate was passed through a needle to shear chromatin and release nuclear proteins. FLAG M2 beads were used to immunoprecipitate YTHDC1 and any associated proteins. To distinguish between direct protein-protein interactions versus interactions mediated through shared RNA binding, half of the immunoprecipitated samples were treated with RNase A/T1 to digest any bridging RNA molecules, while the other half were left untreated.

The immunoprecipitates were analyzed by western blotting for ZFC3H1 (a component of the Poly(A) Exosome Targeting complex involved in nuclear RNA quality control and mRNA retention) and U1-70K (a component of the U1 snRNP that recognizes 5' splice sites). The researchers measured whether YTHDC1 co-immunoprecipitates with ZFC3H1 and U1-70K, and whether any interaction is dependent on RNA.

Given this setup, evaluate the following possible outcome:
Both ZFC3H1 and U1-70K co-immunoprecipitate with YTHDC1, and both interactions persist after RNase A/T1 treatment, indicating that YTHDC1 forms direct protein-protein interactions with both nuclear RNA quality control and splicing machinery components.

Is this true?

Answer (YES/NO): YES